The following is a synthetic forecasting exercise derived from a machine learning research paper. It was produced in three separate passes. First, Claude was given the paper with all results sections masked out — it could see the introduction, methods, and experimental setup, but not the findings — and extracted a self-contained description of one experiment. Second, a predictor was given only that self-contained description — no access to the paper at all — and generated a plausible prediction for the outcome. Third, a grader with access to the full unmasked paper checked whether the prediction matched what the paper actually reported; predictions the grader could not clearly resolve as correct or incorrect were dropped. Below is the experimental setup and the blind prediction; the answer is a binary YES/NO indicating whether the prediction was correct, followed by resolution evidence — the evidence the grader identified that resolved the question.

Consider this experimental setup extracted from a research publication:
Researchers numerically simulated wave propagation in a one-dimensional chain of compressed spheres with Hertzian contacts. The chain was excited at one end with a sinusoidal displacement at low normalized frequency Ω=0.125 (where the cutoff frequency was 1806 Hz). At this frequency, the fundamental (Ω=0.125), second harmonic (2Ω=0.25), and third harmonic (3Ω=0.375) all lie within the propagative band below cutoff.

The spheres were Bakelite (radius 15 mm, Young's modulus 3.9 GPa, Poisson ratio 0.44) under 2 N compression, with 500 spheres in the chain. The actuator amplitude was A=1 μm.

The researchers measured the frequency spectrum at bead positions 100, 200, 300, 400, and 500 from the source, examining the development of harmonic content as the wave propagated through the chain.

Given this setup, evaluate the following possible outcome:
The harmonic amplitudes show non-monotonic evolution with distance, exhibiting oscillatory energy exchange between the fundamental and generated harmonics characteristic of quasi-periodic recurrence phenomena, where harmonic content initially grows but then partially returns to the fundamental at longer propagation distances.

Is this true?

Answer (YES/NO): YES